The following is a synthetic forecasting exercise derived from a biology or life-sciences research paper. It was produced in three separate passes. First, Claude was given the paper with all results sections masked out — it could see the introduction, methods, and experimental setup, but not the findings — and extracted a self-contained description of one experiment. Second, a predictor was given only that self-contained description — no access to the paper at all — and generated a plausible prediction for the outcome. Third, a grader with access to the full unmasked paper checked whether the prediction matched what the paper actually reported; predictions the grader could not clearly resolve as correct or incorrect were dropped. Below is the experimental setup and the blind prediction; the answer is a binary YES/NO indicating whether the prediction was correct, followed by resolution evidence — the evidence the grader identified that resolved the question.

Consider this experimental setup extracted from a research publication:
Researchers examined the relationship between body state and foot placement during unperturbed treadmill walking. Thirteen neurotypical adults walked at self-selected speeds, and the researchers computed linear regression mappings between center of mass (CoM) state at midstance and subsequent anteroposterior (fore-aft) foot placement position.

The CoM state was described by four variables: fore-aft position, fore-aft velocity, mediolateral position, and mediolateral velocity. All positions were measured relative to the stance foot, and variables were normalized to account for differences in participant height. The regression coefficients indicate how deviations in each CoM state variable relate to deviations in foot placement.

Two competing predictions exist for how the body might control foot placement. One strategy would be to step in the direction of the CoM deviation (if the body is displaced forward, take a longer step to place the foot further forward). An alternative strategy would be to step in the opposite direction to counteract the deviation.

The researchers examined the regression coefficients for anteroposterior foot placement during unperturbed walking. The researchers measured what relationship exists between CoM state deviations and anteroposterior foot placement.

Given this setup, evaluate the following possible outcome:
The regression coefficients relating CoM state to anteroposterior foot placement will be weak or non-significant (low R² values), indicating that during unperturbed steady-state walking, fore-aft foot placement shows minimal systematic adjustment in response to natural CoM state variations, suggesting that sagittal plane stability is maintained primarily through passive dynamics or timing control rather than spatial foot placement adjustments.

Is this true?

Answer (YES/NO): NO